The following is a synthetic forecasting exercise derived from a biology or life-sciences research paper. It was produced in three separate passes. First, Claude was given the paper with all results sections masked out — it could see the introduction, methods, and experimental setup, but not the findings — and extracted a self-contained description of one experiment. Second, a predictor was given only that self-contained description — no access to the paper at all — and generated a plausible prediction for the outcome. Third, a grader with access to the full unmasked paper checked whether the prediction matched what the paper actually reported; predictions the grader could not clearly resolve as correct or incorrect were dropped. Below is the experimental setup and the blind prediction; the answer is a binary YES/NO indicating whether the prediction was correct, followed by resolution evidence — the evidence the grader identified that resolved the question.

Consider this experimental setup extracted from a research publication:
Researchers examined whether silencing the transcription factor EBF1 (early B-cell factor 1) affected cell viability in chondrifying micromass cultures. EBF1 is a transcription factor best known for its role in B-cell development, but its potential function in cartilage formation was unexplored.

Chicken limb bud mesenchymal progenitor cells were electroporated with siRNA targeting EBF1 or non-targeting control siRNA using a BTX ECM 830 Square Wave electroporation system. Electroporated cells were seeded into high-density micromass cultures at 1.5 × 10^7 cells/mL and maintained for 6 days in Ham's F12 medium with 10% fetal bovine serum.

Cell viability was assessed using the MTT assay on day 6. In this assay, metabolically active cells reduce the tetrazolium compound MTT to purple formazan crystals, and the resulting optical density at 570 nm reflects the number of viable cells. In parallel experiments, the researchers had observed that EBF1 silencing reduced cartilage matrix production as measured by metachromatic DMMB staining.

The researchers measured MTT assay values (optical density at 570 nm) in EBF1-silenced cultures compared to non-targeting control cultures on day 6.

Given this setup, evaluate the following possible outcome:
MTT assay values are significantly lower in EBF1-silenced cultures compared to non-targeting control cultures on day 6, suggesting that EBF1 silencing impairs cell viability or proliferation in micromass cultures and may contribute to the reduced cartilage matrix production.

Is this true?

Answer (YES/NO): NO